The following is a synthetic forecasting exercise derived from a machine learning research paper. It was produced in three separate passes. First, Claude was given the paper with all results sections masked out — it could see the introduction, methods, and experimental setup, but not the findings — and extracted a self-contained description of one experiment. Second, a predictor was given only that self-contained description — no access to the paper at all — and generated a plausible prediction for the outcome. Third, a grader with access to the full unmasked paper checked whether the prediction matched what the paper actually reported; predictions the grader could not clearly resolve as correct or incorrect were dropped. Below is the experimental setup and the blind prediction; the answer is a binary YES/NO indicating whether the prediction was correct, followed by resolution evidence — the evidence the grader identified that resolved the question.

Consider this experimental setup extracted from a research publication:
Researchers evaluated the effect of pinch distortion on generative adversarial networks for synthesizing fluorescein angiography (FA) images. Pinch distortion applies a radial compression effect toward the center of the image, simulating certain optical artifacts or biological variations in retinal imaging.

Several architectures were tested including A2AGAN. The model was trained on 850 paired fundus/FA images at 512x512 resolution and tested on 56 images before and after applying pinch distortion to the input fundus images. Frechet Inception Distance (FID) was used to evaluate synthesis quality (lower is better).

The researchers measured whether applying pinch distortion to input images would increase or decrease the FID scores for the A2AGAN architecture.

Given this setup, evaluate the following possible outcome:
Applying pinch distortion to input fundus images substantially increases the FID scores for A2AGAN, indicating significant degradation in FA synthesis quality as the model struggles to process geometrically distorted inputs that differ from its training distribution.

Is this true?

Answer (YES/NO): NO